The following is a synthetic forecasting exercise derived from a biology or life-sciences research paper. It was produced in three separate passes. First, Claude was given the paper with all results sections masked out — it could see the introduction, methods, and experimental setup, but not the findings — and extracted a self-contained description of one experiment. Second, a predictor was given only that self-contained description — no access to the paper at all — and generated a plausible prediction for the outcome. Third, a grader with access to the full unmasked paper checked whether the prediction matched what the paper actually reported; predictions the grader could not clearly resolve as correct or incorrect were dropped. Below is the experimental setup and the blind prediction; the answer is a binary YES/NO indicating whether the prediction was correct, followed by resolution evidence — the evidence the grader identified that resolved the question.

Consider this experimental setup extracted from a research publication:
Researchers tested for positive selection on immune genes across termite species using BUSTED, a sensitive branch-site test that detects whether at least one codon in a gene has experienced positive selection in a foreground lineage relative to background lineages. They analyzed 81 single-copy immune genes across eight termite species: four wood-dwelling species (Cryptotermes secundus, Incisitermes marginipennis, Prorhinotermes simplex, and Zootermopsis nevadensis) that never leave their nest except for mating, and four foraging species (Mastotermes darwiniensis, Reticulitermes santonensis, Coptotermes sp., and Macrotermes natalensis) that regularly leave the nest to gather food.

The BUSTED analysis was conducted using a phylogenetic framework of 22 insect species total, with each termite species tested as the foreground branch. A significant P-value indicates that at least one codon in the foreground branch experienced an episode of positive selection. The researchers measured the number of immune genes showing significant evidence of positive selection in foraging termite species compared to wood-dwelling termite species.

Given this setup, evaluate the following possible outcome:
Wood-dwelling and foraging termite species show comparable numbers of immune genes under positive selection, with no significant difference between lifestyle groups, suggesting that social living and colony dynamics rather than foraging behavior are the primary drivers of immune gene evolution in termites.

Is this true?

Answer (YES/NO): NO